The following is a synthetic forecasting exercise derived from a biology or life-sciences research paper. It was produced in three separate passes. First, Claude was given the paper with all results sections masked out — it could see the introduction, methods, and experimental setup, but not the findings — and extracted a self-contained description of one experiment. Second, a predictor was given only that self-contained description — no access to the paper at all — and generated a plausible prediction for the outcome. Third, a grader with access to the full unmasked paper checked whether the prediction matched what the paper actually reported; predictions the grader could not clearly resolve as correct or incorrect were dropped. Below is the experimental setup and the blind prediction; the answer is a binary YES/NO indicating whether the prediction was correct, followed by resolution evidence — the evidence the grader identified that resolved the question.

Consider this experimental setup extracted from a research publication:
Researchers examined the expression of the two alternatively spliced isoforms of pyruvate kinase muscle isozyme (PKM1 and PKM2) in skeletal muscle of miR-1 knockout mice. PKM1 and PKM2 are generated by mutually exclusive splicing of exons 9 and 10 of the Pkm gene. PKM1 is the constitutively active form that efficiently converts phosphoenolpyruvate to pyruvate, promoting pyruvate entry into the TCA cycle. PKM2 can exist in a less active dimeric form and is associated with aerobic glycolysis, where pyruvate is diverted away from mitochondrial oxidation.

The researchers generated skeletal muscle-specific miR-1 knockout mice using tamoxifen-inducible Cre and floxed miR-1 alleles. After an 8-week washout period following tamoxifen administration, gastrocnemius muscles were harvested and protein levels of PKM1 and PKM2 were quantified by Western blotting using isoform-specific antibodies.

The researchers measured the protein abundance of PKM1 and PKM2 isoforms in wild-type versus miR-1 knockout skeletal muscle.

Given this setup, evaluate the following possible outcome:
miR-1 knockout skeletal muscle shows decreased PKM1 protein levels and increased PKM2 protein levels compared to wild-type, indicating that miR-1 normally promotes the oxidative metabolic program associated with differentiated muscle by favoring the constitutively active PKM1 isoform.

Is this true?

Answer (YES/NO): NO